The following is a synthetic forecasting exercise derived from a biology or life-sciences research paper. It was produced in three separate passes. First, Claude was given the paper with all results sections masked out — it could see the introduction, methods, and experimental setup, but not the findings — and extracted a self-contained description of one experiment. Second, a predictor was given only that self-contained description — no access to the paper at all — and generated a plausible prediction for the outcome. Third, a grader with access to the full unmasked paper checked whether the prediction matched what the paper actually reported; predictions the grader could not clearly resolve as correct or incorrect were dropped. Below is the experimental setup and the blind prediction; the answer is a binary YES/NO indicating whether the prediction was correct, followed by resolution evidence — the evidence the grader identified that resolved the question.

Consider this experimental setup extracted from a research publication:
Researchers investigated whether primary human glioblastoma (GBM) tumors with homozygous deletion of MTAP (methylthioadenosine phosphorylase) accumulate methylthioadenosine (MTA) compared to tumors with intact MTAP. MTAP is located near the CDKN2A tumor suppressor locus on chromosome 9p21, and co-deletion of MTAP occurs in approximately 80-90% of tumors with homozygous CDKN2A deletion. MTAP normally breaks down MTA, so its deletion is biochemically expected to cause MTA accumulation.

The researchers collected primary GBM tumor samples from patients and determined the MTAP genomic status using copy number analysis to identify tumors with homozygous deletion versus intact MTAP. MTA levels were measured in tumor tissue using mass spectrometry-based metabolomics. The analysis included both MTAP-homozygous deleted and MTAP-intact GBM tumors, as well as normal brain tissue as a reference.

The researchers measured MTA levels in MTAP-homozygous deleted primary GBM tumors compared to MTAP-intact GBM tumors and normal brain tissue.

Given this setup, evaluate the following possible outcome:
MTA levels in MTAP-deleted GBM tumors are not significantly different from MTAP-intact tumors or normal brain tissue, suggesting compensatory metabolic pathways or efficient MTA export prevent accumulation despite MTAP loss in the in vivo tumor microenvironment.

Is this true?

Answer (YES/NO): YES